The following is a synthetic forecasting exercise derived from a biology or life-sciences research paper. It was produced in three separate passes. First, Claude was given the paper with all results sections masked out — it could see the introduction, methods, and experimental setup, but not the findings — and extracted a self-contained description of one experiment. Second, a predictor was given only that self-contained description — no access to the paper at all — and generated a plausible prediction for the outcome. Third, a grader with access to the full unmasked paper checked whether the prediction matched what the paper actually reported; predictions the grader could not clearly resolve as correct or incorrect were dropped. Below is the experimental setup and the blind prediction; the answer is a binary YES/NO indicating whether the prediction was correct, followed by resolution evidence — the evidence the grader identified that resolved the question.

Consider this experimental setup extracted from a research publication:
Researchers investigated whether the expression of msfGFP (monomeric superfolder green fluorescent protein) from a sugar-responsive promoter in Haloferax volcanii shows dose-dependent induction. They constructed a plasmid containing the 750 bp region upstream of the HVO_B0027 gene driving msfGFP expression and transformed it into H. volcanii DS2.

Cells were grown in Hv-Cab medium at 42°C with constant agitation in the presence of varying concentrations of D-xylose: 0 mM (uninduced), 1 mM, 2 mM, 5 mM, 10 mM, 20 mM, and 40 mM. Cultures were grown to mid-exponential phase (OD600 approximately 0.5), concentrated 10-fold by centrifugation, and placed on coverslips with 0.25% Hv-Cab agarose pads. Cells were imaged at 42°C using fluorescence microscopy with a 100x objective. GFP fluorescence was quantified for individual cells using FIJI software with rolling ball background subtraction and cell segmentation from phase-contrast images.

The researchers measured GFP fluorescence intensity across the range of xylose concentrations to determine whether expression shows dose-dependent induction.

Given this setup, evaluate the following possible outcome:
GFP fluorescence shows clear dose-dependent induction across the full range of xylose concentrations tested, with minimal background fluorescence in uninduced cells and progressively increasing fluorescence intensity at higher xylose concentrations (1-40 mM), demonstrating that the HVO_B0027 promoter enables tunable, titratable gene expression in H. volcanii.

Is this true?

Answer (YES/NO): NO